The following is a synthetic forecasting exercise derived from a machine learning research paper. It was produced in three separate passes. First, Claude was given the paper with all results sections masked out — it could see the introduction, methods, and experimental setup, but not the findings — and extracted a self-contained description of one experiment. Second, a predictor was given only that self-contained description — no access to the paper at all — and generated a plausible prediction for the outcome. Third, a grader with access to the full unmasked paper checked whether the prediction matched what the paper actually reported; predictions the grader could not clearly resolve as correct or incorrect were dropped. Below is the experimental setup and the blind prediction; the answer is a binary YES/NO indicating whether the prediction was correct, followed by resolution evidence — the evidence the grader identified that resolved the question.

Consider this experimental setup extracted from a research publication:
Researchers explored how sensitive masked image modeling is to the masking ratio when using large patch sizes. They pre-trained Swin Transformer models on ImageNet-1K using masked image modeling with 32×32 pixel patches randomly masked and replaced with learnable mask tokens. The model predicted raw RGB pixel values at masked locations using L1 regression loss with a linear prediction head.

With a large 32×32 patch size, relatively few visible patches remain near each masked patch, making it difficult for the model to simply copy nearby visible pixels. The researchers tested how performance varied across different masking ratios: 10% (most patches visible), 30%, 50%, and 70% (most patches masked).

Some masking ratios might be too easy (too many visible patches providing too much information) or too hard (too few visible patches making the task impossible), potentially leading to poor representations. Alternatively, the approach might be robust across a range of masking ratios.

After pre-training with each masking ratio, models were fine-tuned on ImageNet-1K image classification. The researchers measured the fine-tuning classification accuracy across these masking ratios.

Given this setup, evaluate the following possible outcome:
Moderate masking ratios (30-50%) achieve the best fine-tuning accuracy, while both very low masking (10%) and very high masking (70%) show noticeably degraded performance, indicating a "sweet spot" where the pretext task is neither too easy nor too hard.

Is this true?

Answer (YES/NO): NO